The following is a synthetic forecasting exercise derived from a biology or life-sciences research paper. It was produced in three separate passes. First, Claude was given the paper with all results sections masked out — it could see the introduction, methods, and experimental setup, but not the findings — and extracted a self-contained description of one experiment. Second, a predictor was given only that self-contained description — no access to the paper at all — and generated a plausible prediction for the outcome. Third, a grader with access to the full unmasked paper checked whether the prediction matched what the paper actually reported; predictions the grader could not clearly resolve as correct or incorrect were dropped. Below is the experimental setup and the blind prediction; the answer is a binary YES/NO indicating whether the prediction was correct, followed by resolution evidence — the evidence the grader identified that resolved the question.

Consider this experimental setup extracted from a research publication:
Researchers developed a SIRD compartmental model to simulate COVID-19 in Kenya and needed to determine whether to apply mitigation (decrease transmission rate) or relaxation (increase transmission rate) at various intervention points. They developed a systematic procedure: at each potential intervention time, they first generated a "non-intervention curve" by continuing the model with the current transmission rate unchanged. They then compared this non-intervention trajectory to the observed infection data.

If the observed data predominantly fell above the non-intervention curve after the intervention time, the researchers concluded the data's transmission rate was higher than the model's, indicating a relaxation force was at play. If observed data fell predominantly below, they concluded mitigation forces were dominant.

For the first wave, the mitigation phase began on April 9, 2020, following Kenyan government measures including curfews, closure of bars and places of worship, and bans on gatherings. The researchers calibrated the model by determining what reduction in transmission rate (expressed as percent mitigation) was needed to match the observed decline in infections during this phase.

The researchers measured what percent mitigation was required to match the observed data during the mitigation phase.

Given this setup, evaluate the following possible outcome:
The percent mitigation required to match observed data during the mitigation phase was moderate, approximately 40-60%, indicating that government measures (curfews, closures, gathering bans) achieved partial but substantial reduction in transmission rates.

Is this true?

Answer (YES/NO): YES